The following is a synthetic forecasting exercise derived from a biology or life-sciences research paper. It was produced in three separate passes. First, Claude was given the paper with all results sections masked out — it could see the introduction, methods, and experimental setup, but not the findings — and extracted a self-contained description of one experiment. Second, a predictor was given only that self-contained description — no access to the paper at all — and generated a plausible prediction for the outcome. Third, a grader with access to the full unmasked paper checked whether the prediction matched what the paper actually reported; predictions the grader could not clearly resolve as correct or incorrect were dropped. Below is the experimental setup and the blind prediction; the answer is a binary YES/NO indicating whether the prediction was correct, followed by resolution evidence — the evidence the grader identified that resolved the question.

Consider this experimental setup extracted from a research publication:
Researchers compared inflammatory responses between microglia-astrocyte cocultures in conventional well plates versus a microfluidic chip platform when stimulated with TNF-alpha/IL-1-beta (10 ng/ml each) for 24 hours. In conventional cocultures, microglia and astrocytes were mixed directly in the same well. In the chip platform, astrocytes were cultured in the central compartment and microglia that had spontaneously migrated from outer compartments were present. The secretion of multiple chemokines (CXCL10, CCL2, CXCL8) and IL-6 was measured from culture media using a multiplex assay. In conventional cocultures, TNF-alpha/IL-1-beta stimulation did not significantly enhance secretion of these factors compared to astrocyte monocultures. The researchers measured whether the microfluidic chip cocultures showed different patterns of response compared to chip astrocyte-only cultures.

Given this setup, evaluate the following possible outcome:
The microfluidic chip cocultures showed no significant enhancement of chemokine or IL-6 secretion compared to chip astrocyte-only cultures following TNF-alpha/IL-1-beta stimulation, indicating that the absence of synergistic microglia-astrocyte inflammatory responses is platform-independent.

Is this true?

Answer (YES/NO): NO